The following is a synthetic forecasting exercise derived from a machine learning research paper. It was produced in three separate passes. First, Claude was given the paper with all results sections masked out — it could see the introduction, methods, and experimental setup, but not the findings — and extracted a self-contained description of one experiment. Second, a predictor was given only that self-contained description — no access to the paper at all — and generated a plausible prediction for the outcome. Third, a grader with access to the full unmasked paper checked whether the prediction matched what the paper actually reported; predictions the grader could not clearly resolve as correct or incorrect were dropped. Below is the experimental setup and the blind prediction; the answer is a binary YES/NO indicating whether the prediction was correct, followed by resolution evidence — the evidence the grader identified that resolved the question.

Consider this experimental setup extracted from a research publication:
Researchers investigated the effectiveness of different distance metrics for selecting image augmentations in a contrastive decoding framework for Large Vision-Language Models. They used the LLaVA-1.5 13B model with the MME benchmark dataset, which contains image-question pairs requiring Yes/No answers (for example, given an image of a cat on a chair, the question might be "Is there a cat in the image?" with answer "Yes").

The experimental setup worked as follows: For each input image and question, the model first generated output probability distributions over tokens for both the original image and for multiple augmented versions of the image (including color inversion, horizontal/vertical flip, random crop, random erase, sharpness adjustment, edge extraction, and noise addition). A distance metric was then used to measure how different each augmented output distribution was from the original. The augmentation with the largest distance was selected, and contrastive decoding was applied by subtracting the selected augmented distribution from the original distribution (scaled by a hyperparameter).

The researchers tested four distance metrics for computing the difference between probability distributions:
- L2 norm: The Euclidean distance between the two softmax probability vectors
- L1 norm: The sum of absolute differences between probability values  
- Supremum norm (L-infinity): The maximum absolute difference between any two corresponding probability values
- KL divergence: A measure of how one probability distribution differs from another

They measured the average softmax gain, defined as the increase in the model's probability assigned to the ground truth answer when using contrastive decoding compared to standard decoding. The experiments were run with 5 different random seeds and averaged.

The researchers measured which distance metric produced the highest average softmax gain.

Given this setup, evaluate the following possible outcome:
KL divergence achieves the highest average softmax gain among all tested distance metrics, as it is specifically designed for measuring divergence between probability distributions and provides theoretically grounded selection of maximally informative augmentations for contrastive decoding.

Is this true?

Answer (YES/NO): NO